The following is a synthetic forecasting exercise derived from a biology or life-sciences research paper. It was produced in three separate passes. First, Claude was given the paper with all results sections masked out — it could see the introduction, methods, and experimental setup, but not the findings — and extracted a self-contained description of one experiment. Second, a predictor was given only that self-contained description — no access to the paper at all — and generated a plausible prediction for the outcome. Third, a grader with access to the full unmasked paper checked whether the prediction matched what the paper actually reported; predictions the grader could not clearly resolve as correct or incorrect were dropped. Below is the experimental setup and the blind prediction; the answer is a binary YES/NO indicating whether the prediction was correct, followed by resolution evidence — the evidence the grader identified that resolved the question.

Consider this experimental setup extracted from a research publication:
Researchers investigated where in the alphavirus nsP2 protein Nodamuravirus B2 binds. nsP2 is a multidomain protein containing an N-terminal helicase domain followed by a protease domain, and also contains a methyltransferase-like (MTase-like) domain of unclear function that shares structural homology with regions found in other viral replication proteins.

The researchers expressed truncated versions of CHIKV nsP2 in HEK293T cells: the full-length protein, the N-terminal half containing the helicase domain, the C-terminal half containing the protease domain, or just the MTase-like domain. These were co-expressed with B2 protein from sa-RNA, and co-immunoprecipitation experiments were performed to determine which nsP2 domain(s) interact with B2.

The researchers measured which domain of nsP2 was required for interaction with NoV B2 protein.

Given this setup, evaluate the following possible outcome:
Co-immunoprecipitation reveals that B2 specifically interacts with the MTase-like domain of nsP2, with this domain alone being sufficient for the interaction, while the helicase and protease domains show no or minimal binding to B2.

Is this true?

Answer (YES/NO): NO